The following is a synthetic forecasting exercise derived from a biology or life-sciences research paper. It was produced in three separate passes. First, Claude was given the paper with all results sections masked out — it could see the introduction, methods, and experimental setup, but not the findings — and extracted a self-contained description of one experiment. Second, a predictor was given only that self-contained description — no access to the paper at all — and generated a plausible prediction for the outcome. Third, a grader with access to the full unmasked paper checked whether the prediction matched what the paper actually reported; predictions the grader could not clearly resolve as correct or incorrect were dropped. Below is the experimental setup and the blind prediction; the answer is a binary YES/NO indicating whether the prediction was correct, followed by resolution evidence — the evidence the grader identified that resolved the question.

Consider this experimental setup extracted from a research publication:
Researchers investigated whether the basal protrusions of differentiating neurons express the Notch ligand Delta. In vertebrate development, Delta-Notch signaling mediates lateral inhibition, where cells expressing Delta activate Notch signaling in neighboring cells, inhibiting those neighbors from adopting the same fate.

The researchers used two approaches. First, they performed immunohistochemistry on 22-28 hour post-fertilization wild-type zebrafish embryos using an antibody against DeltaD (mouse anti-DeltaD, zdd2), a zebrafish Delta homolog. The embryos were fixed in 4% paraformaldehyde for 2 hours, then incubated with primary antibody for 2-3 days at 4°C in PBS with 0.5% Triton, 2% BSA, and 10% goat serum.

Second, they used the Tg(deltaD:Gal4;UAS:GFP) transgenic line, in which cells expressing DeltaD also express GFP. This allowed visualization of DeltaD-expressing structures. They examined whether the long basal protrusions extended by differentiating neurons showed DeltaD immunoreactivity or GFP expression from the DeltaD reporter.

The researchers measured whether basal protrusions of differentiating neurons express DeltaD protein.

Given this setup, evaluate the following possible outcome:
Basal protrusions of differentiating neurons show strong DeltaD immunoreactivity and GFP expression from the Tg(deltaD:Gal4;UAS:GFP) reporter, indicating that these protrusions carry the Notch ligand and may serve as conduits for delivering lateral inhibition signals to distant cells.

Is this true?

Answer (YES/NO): YES